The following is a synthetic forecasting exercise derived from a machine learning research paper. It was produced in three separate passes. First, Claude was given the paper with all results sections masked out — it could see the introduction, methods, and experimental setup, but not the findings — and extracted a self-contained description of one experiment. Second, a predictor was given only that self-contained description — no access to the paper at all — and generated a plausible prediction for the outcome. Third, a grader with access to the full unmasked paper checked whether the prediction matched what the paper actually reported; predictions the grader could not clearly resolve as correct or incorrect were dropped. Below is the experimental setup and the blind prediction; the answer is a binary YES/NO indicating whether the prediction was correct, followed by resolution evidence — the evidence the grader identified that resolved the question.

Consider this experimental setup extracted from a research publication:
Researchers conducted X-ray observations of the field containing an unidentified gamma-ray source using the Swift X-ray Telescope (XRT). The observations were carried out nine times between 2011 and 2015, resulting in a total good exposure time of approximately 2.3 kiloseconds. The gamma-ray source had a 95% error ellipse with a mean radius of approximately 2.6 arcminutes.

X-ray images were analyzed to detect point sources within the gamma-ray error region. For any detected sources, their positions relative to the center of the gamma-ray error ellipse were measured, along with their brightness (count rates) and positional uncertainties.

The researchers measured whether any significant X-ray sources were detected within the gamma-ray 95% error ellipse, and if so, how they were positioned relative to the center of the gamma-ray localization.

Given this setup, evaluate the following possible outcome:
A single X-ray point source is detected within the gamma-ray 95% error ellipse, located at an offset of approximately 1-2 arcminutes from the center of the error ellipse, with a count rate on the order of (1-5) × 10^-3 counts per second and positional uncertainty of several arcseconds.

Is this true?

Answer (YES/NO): NO